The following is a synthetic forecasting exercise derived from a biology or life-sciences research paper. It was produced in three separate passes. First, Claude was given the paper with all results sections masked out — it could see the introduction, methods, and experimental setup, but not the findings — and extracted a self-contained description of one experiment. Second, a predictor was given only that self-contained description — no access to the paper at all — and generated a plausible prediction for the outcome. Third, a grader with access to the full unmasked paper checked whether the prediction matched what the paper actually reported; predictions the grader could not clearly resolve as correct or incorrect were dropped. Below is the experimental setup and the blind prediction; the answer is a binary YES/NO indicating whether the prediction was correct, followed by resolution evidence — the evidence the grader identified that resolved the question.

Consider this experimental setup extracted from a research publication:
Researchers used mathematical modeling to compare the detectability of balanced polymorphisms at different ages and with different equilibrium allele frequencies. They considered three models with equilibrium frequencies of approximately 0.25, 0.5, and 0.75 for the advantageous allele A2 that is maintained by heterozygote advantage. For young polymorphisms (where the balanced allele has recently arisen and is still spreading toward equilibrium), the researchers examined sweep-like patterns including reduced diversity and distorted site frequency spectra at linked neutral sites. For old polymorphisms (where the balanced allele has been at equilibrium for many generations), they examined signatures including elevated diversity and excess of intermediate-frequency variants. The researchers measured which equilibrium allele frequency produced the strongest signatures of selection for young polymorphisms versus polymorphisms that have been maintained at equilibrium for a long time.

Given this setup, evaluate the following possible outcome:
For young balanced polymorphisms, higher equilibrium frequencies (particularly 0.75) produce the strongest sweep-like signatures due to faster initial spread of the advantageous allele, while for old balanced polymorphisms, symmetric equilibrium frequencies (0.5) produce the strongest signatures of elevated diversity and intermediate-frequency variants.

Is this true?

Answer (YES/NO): YES